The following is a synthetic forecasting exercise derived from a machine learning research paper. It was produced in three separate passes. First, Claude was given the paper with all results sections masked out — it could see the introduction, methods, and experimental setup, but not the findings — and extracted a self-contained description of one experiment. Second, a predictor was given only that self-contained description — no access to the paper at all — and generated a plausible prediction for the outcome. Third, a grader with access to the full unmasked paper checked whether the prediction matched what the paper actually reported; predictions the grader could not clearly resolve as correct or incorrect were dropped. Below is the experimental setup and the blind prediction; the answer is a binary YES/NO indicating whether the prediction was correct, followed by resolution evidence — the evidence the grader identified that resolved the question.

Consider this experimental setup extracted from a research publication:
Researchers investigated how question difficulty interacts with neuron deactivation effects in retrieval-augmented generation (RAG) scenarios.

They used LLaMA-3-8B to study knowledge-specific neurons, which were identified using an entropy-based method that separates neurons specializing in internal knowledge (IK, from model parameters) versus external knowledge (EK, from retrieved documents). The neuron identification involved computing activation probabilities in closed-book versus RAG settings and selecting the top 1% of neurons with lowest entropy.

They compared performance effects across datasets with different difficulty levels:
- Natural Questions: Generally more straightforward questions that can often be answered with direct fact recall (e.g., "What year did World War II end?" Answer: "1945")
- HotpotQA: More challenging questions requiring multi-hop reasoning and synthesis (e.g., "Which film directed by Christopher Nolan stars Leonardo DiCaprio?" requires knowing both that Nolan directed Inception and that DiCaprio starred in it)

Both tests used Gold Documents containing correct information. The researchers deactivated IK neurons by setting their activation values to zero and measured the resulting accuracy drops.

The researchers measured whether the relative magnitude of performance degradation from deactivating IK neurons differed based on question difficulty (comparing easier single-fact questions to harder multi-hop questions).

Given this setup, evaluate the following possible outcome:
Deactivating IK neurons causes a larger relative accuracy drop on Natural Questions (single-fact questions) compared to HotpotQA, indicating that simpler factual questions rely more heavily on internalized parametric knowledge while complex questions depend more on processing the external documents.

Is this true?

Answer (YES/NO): NO